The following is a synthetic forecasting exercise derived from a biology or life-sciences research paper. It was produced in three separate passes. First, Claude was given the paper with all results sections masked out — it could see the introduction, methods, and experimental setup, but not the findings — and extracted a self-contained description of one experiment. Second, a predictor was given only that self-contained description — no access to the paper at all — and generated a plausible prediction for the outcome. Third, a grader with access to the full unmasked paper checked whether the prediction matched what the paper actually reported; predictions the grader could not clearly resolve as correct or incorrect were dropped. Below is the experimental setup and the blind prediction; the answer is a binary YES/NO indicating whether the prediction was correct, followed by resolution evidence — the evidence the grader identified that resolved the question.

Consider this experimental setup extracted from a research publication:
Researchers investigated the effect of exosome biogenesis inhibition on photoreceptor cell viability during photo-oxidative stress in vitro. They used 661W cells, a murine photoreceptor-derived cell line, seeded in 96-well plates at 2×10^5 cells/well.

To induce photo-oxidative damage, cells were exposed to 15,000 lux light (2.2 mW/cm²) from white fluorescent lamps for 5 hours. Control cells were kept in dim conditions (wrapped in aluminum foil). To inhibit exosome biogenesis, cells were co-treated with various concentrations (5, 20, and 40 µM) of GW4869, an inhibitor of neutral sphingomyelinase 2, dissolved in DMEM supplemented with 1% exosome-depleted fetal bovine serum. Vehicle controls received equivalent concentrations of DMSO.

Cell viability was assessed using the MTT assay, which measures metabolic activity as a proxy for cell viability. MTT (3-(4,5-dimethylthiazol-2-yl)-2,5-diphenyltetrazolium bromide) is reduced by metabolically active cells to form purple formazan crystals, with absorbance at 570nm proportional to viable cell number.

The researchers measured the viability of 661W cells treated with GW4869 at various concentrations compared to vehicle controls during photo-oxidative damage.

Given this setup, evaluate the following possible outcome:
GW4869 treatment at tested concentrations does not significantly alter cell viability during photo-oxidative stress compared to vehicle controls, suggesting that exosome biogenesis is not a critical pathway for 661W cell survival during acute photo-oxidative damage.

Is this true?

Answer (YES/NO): NO